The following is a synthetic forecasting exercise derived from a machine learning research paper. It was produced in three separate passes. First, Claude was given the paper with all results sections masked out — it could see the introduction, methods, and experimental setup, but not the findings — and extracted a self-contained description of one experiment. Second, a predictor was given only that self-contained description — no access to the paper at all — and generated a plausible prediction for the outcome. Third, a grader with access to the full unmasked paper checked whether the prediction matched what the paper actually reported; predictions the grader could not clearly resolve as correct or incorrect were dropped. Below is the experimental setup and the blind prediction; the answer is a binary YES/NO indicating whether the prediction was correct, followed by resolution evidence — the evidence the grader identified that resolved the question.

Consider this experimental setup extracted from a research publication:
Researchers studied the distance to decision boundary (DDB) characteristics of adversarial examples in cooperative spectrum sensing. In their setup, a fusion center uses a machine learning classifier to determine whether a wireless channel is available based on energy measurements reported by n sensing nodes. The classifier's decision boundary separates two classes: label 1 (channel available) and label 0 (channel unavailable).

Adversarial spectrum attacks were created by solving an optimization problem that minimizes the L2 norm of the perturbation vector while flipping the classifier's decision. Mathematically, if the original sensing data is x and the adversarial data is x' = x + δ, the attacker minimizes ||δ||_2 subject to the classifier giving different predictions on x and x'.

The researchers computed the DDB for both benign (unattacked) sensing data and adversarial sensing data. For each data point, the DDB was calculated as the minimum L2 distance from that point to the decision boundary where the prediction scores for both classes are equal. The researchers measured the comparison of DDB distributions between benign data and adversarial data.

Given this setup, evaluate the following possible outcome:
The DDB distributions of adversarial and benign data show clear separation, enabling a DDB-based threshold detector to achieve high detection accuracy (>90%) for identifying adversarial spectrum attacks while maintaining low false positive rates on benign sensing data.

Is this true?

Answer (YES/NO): YES